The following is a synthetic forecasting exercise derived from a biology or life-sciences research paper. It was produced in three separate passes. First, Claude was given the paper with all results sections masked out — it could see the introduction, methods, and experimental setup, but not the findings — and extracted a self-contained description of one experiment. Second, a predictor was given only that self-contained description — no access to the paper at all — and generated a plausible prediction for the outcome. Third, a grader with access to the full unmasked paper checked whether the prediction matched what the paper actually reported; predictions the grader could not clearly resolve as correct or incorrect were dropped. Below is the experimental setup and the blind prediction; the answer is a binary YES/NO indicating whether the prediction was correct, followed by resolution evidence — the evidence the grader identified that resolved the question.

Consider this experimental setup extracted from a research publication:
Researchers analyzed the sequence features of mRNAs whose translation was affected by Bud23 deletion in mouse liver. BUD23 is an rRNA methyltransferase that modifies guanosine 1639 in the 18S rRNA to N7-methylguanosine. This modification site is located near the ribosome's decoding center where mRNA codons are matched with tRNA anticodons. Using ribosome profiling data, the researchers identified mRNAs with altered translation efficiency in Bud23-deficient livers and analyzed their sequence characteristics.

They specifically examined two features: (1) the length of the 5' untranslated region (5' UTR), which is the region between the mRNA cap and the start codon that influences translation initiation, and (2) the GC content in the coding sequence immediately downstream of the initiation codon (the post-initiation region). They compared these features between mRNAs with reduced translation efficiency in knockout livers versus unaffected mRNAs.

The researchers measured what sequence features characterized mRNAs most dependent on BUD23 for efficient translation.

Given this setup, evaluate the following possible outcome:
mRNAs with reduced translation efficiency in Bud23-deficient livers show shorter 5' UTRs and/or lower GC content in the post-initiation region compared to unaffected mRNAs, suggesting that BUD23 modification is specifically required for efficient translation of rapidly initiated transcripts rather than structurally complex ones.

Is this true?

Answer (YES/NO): NO